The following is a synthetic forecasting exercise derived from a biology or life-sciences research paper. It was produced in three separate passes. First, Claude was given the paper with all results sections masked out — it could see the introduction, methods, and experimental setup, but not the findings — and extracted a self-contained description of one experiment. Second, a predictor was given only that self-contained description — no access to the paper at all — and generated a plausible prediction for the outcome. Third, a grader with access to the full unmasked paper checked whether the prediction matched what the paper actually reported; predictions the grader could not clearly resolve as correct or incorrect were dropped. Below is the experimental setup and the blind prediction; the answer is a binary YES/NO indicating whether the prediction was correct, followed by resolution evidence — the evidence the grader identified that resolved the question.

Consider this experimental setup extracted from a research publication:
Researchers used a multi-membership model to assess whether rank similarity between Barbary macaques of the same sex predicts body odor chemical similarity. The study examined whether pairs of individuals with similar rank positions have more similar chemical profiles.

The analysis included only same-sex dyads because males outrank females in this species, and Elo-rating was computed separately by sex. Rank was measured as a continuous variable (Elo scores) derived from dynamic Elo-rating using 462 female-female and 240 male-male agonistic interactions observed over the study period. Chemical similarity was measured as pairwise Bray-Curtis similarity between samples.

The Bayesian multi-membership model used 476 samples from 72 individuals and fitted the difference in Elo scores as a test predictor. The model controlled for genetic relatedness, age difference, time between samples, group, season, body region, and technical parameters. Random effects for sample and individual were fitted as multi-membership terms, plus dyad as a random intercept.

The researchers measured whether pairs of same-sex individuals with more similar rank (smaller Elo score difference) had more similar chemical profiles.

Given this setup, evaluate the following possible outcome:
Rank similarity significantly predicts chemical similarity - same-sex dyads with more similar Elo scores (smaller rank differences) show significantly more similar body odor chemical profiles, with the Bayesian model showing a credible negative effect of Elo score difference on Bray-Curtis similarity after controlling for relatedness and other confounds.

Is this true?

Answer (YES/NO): NO